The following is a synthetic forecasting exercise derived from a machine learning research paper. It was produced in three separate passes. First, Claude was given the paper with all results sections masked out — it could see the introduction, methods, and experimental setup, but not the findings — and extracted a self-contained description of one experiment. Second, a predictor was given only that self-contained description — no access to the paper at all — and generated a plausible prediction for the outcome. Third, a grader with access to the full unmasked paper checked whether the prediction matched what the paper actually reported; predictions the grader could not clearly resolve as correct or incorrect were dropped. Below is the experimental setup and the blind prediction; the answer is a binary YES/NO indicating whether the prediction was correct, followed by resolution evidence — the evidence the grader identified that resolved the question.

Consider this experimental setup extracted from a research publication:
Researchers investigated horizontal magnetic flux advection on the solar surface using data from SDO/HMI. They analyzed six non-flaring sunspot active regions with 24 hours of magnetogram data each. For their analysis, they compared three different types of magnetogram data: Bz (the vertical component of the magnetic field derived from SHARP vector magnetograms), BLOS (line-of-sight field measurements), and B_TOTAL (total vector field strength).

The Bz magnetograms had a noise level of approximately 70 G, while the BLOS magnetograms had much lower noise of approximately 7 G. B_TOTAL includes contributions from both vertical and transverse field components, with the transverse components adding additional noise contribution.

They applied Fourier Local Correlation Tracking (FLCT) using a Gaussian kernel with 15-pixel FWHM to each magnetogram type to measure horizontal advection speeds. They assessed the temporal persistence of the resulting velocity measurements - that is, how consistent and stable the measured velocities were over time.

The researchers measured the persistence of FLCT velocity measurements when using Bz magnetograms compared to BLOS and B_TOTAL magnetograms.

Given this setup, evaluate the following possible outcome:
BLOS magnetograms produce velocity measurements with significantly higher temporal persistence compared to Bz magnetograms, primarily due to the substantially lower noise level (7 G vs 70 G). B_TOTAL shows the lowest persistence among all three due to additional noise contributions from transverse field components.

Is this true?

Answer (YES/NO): NO